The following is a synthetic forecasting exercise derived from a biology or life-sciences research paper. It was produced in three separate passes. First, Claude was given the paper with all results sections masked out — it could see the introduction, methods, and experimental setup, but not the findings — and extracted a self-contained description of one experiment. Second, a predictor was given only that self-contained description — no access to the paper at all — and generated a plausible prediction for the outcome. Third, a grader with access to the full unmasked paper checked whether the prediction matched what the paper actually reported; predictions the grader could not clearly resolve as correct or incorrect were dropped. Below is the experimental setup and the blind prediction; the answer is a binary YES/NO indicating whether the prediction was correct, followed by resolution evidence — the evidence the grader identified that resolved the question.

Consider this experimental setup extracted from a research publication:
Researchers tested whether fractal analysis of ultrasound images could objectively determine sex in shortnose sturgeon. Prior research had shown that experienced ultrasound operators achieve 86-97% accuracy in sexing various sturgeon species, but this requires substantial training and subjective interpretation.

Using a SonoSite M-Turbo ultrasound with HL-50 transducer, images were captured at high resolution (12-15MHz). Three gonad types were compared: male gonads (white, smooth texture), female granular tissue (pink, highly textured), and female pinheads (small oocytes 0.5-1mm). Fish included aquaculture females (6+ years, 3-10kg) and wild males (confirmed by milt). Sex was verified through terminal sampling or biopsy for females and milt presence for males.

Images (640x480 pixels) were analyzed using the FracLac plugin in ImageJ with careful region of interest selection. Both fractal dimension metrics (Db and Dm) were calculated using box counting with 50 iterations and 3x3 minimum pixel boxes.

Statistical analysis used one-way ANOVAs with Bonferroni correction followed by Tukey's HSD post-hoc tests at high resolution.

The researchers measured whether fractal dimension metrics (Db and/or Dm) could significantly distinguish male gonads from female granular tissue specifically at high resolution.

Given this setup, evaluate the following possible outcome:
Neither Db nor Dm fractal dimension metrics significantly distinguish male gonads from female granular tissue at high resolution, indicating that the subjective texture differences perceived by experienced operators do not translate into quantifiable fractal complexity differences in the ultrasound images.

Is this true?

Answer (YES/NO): YES